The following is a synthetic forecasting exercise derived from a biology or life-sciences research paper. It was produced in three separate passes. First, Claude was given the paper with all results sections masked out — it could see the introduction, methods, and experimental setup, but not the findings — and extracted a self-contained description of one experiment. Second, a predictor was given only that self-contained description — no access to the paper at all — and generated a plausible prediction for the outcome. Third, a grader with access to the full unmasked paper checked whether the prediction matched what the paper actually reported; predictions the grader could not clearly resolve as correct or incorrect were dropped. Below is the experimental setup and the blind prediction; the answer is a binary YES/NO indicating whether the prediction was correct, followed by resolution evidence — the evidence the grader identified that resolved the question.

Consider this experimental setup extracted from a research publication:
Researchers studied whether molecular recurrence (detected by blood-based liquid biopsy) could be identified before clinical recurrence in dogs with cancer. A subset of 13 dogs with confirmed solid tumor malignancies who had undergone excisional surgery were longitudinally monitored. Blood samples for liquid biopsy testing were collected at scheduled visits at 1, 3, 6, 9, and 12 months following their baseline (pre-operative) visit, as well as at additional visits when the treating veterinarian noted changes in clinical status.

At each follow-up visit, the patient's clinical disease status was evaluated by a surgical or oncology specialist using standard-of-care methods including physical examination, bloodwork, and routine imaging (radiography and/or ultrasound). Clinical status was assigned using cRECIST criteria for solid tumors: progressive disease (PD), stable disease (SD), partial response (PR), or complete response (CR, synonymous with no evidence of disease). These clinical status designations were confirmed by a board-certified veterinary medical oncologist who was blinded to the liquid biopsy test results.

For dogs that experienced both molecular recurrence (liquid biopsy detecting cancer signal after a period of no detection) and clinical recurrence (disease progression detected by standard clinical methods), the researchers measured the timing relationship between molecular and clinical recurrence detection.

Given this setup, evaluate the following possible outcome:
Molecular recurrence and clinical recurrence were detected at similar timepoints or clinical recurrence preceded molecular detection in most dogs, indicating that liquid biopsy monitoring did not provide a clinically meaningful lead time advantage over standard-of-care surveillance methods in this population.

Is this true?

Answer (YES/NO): NO